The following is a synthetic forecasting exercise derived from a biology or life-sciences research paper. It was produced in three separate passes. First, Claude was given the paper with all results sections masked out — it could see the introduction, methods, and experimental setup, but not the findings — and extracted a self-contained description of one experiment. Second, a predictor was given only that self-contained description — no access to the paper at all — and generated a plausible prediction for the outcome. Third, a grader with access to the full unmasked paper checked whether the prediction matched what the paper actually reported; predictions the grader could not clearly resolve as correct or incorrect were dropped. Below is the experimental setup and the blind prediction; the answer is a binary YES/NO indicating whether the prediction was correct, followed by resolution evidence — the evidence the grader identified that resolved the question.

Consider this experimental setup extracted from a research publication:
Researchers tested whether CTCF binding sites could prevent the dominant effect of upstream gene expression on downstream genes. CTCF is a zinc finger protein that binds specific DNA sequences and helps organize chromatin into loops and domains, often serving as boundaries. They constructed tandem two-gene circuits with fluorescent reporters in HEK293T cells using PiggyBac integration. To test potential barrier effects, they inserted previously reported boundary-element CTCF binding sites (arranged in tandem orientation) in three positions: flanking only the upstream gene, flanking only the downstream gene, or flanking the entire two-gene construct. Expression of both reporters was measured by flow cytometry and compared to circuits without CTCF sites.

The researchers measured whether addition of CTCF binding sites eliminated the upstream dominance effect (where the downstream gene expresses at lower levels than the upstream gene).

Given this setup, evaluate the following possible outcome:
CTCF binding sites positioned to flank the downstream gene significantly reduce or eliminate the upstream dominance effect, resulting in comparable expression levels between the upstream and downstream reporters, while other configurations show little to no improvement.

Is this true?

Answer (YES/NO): NO